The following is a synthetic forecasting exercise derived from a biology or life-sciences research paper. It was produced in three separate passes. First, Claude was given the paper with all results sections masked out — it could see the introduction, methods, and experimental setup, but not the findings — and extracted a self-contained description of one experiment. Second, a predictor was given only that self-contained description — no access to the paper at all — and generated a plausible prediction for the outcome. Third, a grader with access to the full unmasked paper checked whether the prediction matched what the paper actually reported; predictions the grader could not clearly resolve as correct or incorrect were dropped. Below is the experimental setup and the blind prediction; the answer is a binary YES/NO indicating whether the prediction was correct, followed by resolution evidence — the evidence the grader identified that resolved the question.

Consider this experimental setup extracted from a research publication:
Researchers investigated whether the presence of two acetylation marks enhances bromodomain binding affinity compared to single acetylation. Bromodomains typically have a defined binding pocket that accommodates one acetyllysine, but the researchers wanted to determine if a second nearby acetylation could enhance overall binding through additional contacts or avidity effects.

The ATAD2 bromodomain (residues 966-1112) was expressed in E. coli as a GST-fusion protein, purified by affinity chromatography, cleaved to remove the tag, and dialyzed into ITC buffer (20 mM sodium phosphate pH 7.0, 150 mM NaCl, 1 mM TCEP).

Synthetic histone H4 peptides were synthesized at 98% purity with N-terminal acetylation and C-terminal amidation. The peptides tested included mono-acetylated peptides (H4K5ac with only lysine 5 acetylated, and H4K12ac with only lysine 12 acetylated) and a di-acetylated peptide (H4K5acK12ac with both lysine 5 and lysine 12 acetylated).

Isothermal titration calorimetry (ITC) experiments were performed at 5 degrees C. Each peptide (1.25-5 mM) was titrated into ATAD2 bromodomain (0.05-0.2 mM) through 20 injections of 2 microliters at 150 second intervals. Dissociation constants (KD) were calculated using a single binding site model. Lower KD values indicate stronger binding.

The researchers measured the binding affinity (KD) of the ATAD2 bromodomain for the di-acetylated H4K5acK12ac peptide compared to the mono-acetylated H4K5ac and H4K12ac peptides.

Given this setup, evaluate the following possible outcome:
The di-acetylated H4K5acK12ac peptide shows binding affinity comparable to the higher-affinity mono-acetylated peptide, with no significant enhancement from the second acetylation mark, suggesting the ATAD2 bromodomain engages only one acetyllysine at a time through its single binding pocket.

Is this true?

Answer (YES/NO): NO